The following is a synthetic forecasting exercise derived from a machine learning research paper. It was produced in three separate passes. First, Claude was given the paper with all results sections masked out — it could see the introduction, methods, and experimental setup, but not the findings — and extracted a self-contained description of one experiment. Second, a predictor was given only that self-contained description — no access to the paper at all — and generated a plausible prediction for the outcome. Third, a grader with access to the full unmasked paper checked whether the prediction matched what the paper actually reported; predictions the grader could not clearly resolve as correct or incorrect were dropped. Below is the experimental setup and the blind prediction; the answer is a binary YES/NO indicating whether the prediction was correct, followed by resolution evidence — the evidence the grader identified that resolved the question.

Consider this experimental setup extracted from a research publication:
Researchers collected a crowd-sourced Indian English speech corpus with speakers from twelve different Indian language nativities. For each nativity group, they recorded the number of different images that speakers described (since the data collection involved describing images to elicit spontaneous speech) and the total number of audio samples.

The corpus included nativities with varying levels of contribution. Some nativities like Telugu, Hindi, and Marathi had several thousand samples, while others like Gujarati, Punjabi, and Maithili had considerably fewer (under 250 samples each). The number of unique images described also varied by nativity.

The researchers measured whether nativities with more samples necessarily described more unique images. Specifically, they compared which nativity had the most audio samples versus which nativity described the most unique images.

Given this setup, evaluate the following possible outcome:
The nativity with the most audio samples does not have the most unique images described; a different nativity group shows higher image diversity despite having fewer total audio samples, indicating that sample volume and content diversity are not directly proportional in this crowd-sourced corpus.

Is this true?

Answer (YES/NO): YES